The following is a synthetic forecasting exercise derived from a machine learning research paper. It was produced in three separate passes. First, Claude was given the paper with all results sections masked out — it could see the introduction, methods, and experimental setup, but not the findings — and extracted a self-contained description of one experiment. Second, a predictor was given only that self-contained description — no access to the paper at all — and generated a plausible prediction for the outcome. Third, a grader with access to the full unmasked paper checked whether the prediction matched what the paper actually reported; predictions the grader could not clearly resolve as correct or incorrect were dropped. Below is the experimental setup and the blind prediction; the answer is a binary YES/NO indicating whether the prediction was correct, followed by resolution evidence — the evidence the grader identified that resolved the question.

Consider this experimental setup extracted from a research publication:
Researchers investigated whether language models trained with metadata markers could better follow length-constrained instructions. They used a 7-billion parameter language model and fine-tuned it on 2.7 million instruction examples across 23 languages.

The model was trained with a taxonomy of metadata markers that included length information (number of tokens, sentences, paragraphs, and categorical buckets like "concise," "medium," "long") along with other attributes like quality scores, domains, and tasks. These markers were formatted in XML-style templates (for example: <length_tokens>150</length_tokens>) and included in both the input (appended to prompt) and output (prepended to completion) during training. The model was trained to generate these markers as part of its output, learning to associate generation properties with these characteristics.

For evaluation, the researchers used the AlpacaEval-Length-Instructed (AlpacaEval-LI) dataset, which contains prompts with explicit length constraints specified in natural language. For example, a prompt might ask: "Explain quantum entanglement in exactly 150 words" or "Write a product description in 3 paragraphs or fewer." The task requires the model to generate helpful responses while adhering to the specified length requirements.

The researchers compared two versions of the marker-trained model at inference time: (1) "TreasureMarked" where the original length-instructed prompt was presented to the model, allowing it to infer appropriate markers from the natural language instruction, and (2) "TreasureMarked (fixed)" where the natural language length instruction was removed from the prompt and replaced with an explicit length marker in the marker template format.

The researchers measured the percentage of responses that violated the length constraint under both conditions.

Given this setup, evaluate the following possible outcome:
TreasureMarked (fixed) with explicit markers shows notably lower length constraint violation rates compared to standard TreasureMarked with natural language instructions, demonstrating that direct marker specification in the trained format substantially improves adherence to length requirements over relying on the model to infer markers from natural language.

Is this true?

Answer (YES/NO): YES